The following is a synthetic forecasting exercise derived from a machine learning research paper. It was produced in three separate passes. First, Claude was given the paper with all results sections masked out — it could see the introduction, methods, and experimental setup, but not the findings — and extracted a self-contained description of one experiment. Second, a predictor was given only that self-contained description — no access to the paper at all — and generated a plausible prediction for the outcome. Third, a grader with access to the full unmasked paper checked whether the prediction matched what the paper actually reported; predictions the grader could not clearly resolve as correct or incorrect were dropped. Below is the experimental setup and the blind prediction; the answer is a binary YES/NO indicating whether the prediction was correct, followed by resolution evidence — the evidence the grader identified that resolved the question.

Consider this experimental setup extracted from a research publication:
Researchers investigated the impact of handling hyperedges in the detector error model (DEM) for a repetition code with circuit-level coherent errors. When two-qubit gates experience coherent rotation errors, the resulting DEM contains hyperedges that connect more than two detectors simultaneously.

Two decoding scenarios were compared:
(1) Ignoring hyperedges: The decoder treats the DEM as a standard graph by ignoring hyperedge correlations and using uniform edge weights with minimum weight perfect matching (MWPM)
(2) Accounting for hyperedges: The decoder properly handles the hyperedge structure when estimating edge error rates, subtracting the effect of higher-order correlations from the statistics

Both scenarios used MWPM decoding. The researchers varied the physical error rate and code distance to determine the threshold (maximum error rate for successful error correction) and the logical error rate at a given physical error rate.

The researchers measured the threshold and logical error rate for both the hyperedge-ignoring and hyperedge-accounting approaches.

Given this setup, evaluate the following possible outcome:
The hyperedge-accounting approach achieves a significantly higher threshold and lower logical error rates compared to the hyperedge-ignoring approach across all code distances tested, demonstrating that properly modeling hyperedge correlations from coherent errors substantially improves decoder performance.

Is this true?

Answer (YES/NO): NO